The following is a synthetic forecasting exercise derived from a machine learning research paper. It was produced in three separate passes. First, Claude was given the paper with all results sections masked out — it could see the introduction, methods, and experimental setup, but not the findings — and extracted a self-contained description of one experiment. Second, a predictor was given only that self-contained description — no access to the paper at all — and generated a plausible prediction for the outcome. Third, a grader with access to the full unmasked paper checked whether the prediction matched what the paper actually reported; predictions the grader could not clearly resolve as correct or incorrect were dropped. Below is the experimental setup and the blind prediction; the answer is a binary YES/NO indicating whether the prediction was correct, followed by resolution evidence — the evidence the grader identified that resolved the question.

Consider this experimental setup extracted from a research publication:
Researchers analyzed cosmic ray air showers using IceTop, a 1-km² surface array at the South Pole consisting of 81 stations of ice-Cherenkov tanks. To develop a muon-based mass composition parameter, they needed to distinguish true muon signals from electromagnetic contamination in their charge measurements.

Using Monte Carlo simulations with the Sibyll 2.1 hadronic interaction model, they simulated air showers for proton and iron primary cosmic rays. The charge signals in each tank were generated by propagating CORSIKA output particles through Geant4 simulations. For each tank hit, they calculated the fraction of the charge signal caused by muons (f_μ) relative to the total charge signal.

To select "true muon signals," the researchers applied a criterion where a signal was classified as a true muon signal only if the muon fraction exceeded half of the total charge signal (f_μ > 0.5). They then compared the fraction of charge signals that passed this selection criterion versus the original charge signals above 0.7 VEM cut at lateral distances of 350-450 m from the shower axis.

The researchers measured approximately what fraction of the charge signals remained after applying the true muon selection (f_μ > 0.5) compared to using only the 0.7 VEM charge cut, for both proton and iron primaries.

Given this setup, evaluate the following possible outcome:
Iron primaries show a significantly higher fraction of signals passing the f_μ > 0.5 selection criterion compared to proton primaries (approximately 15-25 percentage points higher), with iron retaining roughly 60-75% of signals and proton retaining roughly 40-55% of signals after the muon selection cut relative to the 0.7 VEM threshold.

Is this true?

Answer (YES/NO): NO